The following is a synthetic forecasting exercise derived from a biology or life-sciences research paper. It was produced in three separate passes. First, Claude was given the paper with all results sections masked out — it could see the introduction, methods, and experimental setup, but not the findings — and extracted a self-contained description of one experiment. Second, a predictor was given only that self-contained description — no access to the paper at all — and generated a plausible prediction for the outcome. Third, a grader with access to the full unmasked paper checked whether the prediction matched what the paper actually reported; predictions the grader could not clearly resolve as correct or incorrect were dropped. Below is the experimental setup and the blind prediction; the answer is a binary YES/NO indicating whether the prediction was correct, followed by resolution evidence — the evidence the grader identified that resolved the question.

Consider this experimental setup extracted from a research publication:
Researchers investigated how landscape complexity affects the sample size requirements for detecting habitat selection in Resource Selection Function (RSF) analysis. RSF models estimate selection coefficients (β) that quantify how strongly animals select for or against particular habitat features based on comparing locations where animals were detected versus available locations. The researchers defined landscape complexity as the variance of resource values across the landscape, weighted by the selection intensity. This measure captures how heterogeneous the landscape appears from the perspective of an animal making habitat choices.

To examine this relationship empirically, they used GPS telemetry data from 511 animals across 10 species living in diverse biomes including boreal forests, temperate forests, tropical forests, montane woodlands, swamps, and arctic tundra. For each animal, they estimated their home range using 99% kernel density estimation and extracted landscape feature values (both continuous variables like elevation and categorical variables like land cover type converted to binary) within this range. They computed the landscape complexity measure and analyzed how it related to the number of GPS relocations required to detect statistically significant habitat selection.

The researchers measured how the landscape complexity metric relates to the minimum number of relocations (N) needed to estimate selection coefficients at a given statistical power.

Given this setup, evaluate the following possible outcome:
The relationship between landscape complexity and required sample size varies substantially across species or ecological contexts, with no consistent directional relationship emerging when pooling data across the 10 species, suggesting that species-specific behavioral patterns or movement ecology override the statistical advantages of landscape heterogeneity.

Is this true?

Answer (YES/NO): NO